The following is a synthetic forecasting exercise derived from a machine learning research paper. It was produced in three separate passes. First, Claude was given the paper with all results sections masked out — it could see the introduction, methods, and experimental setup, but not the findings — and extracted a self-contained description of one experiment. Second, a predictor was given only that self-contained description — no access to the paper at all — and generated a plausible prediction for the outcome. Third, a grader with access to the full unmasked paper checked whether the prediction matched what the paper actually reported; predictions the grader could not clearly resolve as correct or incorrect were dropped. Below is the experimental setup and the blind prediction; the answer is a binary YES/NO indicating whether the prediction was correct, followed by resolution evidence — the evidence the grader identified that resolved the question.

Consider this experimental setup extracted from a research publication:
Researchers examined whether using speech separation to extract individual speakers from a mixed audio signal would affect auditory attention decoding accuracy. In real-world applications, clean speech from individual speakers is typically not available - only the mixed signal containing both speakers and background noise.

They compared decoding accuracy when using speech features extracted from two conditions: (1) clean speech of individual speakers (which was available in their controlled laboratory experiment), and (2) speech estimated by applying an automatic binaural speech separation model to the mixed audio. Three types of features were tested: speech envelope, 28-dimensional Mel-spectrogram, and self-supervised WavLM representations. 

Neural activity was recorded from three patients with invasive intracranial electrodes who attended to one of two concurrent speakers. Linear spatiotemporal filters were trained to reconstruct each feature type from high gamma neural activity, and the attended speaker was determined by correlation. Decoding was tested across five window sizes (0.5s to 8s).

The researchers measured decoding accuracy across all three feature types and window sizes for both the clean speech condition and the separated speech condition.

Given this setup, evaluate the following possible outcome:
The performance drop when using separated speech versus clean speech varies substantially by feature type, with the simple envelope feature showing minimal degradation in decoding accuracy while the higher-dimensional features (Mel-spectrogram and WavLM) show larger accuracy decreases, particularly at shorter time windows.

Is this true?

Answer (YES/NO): NO